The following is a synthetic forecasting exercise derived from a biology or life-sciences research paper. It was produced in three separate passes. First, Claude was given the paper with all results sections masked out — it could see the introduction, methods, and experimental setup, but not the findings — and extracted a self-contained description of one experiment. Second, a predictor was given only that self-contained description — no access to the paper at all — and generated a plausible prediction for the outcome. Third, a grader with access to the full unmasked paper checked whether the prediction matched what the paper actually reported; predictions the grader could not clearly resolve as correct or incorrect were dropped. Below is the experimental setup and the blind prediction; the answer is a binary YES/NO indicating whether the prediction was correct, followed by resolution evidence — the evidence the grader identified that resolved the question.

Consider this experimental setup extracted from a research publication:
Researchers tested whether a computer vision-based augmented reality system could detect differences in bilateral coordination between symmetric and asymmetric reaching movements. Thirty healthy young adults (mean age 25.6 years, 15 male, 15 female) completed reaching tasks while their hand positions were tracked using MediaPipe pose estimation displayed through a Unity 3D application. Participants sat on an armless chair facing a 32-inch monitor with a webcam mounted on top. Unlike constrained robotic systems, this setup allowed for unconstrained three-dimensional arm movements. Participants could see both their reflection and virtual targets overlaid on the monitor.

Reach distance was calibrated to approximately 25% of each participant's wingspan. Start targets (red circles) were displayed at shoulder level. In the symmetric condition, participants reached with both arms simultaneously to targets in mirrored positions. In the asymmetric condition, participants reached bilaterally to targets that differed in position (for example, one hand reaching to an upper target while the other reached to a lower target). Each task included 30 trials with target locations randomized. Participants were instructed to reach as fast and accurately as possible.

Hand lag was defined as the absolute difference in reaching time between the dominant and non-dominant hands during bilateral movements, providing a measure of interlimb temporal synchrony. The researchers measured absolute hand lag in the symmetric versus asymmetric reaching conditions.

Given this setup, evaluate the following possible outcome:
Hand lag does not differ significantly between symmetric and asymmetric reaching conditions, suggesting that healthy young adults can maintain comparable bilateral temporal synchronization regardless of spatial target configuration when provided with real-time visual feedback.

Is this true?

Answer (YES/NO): NO